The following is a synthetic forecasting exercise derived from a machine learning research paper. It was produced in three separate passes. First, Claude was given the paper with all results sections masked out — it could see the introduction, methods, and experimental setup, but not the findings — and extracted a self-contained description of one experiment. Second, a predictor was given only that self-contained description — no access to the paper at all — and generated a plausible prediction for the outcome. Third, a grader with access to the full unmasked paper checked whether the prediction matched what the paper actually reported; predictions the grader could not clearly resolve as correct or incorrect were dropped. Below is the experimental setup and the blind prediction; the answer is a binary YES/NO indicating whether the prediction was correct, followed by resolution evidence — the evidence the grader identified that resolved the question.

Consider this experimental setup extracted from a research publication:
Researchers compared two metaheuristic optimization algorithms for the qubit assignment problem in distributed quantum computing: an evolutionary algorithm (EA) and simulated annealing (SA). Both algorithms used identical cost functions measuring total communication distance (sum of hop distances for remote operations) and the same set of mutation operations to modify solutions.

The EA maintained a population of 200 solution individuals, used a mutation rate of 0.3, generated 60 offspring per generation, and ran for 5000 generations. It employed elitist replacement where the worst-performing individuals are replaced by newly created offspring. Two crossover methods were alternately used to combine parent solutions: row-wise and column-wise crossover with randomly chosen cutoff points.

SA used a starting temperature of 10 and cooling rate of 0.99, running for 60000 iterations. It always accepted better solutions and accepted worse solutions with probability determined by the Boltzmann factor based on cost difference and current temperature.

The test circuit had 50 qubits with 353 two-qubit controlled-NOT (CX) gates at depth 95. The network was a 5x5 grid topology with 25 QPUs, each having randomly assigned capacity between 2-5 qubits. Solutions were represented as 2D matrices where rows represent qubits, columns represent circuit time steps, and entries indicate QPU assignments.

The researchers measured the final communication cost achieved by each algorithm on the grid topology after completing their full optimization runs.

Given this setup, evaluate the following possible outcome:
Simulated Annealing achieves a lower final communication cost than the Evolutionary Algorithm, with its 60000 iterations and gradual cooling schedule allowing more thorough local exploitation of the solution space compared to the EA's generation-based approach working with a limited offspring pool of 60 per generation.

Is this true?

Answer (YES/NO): YES